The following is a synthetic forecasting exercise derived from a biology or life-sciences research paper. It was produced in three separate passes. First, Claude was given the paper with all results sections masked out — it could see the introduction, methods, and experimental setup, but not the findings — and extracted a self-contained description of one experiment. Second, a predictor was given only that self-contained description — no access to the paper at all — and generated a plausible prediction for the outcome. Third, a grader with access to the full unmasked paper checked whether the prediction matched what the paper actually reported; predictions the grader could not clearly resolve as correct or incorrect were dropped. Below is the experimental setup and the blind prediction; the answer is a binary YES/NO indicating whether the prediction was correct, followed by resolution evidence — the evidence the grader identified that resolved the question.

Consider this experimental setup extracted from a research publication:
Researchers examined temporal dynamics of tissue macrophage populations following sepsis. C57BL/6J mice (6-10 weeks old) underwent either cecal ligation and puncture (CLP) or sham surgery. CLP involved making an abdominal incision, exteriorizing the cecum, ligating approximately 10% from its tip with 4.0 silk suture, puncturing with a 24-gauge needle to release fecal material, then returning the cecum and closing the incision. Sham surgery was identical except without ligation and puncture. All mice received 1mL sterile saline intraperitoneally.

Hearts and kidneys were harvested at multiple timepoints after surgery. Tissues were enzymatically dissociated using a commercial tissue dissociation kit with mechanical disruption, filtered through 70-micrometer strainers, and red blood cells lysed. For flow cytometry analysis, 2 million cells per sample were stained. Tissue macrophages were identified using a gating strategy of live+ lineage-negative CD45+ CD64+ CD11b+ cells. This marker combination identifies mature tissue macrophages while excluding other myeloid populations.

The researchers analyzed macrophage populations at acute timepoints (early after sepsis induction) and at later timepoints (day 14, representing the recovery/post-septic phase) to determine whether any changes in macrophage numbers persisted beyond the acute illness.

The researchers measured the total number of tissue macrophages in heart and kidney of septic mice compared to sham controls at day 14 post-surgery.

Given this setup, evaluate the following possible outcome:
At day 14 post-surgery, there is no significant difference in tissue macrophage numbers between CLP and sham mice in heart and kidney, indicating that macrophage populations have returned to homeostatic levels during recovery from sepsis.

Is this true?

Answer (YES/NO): NO